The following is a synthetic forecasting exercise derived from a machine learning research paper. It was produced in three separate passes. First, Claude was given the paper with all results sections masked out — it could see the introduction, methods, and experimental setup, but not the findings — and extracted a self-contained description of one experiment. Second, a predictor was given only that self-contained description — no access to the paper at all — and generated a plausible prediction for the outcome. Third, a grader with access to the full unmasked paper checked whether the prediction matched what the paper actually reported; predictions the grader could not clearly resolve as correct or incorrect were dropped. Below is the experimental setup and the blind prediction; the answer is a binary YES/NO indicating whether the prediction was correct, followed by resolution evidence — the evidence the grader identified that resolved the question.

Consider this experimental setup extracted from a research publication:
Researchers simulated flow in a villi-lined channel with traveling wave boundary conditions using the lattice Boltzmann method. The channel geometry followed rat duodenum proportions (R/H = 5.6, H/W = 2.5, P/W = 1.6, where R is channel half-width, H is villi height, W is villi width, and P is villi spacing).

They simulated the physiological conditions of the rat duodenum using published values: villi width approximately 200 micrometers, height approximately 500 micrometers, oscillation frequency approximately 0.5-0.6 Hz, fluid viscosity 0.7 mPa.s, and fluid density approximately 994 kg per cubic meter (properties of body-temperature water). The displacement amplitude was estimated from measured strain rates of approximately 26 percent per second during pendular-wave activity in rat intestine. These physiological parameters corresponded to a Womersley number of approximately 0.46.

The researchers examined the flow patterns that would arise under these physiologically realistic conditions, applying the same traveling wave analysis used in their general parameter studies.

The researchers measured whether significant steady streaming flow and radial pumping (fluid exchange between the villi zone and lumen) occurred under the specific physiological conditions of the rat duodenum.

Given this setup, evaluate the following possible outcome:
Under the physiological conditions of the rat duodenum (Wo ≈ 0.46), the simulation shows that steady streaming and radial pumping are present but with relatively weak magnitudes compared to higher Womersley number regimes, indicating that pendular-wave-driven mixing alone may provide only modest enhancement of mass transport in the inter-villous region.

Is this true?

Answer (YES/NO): NO